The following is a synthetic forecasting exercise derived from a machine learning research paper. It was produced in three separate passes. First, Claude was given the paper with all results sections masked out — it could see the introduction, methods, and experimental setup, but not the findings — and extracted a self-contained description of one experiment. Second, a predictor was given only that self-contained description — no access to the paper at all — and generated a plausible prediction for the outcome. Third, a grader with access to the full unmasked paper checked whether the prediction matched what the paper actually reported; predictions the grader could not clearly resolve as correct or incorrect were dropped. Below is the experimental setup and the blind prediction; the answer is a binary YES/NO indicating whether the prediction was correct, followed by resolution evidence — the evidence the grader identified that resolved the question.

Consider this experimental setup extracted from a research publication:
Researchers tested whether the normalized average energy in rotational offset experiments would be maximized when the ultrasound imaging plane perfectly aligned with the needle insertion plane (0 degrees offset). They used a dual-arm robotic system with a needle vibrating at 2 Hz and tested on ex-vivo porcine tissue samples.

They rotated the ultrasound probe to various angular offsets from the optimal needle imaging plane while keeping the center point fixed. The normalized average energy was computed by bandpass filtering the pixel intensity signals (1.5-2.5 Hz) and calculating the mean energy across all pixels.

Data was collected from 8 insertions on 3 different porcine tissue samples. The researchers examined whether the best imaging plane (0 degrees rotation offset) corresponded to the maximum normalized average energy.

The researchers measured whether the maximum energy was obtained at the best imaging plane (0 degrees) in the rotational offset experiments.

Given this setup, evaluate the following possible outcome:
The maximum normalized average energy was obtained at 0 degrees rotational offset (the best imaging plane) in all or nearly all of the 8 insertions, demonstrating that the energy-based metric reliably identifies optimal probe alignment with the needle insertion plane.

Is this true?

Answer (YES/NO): NO